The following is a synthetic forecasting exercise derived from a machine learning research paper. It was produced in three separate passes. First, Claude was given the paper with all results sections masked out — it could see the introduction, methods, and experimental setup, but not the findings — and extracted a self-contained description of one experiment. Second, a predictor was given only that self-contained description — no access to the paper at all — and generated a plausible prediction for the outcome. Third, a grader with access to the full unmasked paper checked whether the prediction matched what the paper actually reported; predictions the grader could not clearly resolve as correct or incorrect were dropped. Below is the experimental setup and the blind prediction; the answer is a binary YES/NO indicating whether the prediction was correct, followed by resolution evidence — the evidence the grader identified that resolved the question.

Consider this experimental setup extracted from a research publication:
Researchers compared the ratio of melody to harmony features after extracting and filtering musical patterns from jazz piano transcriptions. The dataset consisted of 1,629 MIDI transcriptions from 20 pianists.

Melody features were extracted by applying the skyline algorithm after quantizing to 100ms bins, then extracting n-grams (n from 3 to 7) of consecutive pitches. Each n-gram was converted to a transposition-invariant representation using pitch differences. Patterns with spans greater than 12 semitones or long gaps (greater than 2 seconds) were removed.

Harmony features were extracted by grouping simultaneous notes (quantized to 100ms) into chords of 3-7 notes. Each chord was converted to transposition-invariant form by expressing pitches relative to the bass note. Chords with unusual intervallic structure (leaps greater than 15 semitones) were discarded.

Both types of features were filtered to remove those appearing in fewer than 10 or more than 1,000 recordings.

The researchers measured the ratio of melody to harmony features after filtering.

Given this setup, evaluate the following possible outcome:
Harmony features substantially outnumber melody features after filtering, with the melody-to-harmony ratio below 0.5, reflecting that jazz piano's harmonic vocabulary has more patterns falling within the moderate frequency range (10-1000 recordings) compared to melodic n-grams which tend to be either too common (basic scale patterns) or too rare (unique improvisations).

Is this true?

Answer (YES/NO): NO